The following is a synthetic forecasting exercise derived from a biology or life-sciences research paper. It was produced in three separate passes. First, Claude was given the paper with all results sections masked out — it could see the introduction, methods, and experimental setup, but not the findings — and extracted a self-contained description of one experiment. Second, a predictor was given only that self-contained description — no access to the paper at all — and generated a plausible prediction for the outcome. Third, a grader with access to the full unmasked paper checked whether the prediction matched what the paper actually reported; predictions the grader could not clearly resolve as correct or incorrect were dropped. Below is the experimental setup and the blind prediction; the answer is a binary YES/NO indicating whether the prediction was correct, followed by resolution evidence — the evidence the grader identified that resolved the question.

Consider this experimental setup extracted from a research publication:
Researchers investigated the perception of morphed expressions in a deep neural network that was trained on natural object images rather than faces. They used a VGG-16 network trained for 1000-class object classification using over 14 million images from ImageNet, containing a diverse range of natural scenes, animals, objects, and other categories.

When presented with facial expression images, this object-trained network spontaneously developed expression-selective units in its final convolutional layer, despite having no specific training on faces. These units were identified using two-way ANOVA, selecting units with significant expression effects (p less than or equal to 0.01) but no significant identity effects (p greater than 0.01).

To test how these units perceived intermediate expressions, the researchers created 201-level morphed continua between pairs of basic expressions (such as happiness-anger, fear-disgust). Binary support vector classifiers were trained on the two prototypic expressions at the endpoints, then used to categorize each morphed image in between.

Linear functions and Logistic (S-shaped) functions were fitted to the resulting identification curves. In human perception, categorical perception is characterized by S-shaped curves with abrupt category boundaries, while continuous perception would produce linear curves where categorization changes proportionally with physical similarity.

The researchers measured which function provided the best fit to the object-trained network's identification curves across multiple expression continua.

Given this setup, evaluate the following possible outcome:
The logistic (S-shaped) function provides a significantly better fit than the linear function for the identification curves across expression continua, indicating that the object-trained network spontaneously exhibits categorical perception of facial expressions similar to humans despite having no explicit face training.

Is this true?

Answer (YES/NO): NO